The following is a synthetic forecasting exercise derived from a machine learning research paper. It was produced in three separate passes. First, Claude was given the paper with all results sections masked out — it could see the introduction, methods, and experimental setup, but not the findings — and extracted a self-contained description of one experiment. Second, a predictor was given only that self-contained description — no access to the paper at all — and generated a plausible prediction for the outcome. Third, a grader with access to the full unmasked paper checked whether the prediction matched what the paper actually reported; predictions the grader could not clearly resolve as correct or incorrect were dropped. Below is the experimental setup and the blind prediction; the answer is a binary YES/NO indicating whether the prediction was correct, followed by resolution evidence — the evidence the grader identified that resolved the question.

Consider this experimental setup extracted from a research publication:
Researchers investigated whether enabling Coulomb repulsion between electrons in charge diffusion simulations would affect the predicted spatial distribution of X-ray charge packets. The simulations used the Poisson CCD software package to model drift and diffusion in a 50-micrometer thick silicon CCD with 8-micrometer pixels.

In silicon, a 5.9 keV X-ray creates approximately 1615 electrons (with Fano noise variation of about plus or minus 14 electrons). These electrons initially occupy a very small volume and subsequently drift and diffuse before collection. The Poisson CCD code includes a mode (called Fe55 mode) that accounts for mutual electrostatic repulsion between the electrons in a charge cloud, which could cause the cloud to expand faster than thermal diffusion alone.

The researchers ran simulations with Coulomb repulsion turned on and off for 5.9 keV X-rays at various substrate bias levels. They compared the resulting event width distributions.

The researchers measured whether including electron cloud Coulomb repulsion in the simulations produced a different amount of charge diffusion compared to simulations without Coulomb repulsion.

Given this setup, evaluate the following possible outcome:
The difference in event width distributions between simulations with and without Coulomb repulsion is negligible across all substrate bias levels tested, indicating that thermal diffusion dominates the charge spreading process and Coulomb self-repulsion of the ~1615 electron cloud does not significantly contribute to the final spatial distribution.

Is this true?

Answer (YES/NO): YES